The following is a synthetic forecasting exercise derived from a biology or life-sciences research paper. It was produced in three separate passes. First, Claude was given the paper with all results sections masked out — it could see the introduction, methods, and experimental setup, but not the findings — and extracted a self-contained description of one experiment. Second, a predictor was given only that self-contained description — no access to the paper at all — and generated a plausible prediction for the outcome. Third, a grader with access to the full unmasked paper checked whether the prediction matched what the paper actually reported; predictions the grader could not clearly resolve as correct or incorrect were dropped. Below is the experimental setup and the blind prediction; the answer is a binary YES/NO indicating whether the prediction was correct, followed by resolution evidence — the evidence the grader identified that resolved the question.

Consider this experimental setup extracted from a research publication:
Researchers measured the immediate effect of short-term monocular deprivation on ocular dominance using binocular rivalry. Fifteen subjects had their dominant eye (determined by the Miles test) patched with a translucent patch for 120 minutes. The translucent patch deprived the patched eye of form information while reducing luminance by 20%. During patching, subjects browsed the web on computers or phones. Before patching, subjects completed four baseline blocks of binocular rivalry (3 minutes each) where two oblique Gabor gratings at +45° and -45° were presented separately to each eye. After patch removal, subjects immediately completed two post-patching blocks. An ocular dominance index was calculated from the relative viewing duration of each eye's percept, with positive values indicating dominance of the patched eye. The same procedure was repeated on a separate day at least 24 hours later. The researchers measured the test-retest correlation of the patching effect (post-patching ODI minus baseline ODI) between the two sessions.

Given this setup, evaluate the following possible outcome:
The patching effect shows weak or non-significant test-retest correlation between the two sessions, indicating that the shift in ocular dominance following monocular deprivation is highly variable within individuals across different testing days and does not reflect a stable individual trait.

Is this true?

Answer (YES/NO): YES